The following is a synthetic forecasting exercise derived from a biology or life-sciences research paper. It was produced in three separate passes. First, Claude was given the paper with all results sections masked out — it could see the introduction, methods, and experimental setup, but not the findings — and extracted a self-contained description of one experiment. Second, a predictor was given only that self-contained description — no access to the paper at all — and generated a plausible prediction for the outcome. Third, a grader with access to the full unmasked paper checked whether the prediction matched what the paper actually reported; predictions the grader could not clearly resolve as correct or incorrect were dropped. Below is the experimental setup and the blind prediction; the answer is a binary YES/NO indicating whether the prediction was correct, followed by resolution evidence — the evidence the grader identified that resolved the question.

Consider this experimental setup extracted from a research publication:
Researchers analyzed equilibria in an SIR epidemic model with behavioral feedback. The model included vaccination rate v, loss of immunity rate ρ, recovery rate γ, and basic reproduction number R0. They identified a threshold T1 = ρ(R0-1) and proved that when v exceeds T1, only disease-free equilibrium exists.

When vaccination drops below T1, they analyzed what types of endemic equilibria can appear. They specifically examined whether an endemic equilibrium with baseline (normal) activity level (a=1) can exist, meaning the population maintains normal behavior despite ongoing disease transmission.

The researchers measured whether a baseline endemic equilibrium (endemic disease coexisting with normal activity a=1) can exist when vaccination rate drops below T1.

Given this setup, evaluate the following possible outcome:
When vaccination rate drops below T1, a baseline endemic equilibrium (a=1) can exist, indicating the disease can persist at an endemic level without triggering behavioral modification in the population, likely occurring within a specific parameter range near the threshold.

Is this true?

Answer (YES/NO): YES